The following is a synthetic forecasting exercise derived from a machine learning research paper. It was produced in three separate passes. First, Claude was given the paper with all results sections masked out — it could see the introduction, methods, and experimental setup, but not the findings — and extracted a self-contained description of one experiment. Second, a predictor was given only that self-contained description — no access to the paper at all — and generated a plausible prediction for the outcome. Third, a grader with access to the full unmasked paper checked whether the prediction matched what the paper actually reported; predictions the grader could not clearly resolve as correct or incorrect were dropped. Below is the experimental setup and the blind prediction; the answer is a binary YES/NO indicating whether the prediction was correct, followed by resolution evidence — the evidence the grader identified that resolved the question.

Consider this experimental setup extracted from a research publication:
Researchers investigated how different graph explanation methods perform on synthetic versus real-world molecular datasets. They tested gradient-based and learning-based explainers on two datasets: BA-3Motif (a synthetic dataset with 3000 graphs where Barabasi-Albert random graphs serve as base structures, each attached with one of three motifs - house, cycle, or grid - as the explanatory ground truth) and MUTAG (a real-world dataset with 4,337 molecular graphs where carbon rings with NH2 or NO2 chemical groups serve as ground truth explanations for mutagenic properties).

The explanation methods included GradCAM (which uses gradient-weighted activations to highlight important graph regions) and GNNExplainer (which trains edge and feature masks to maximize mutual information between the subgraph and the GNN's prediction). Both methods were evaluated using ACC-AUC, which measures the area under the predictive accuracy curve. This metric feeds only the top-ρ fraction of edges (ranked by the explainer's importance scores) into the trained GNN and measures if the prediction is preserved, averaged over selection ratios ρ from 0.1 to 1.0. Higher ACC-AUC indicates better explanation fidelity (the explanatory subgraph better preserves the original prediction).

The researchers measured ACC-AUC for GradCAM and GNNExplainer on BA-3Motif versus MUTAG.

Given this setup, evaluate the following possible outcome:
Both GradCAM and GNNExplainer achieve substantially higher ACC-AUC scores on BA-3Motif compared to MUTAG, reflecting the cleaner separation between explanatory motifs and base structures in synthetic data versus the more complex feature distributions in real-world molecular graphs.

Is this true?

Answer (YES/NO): NO